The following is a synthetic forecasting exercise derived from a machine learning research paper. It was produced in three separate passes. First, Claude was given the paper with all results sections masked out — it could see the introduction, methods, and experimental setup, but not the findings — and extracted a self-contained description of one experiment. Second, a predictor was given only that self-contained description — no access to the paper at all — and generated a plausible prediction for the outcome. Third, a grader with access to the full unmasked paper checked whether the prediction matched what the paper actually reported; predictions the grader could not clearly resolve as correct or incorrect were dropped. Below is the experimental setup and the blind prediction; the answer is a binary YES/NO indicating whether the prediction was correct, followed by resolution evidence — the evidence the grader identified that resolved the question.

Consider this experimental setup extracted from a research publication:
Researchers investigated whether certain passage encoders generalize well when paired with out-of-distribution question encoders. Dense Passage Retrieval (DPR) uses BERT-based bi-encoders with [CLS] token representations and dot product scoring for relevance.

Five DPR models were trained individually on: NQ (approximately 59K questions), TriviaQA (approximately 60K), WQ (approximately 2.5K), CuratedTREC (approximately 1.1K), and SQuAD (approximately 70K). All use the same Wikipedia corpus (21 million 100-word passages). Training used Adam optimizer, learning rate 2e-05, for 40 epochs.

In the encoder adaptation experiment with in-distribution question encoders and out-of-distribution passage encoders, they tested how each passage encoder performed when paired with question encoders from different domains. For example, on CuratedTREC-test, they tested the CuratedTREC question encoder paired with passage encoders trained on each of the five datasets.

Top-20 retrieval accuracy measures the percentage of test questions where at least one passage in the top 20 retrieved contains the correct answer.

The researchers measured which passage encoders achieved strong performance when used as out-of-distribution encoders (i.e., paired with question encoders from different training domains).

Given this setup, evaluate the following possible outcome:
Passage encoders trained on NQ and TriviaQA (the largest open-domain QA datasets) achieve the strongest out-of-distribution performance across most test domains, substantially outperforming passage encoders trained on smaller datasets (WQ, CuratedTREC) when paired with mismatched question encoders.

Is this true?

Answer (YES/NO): YES